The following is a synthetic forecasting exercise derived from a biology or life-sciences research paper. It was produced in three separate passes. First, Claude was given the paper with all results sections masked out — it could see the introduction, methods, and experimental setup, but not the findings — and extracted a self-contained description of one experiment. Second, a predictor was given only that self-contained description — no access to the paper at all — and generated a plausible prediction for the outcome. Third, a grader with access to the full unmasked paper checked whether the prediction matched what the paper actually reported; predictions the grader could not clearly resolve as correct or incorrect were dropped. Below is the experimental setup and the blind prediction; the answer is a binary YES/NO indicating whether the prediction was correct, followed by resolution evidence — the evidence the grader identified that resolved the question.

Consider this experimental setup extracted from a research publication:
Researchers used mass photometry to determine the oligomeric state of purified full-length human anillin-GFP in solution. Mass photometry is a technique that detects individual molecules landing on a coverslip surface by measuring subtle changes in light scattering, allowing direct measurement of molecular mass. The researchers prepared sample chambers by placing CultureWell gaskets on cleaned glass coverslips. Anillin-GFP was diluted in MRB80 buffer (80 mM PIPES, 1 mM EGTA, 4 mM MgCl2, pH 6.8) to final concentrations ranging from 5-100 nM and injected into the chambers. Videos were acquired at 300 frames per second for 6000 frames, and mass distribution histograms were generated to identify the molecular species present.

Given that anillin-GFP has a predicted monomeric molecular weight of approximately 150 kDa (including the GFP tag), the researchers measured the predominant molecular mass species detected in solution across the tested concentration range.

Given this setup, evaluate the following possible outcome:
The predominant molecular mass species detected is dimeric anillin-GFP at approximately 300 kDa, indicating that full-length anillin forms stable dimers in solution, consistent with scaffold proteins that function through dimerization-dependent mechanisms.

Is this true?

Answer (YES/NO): NO